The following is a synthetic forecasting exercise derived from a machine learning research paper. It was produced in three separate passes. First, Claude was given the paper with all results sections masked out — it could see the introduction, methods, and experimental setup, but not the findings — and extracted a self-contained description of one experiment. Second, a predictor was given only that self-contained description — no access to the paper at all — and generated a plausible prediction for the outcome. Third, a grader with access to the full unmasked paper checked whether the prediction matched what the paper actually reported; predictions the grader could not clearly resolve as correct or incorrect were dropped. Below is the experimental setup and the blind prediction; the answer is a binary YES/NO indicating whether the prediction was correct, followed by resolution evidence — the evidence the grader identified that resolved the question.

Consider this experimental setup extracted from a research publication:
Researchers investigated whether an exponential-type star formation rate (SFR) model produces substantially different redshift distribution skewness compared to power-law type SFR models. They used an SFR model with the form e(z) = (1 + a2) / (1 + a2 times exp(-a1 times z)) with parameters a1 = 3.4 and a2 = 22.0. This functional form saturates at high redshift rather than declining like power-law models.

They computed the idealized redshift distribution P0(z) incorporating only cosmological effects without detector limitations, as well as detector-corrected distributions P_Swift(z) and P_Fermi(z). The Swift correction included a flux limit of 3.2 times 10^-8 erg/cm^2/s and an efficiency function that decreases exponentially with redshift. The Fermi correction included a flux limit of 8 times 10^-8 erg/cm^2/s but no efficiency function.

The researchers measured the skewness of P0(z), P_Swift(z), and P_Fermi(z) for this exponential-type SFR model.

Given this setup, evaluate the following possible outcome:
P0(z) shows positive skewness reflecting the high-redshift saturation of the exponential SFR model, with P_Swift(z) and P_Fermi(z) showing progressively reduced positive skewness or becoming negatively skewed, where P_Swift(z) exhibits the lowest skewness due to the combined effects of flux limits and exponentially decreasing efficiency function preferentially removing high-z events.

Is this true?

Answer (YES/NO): NO